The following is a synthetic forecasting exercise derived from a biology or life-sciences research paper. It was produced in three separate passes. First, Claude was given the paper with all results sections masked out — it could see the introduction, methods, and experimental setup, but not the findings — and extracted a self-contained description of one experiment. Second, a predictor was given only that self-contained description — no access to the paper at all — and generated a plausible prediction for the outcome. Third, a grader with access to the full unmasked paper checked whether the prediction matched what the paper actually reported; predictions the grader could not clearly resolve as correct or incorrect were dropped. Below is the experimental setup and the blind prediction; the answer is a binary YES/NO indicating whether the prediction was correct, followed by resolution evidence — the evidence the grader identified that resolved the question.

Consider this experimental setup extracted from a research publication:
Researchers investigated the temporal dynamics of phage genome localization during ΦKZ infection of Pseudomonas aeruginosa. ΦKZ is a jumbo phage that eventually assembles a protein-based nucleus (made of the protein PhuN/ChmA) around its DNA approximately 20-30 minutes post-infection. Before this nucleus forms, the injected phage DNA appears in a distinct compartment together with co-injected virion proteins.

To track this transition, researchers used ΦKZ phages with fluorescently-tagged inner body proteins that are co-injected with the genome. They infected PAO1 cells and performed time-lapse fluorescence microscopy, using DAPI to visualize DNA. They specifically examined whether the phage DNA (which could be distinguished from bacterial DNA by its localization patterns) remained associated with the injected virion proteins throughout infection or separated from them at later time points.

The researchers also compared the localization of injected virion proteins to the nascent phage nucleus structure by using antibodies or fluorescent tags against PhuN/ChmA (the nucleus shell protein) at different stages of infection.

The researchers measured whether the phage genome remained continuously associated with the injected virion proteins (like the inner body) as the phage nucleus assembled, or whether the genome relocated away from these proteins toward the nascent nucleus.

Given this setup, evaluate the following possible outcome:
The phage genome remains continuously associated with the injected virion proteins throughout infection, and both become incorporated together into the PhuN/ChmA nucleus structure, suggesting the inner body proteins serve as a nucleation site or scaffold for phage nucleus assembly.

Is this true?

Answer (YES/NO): NO